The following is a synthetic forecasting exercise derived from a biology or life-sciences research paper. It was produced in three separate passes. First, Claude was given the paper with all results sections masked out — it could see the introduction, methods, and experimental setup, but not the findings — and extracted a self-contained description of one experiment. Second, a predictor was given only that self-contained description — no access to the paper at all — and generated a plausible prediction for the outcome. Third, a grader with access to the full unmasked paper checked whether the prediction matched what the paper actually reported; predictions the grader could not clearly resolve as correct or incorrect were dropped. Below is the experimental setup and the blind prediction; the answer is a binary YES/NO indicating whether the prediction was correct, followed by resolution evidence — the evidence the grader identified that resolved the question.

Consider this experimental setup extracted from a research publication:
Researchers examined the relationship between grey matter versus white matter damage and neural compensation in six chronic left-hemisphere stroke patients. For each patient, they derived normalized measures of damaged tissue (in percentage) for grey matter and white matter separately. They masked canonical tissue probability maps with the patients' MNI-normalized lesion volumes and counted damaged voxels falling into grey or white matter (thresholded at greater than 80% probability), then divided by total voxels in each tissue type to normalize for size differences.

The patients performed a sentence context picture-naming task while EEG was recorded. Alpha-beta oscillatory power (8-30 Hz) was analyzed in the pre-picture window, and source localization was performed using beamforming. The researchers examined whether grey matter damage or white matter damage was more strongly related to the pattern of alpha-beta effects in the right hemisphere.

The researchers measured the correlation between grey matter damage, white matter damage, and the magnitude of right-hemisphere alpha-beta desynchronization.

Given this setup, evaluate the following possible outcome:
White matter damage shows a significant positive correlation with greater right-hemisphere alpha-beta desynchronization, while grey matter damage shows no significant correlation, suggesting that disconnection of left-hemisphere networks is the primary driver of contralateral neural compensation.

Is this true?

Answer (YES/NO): NO